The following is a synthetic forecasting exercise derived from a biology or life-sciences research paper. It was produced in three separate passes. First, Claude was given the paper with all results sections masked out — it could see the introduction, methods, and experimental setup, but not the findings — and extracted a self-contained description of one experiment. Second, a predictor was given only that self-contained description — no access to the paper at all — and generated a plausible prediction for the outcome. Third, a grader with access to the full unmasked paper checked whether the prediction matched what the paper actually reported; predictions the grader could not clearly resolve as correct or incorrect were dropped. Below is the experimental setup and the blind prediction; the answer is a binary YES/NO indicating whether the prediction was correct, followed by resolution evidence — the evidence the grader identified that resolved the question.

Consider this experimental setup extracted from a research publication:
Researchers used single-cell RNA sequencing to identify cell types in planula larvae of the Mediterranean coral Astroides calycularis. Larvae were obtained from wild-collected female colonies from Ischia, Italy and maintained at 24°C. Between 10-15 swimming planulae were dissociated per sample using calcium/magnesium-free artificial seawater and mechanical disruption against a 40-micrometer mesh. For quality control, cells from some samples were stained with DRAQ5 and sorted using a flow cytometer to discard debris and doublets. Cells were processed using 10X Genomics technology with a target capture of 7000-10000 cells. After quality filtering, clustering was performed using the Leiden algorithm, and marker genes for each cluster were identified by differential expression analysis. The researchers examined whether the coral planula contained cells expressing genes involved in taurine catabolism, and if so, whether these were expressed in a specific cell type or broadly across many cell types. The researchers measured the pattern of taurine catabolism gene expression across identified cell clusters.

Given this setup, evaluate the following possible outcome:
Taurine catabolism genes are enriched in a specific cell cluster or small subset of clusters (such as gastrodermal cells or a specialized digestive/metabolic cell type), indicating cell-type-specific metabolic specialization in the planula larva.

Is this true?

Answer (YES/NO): NO